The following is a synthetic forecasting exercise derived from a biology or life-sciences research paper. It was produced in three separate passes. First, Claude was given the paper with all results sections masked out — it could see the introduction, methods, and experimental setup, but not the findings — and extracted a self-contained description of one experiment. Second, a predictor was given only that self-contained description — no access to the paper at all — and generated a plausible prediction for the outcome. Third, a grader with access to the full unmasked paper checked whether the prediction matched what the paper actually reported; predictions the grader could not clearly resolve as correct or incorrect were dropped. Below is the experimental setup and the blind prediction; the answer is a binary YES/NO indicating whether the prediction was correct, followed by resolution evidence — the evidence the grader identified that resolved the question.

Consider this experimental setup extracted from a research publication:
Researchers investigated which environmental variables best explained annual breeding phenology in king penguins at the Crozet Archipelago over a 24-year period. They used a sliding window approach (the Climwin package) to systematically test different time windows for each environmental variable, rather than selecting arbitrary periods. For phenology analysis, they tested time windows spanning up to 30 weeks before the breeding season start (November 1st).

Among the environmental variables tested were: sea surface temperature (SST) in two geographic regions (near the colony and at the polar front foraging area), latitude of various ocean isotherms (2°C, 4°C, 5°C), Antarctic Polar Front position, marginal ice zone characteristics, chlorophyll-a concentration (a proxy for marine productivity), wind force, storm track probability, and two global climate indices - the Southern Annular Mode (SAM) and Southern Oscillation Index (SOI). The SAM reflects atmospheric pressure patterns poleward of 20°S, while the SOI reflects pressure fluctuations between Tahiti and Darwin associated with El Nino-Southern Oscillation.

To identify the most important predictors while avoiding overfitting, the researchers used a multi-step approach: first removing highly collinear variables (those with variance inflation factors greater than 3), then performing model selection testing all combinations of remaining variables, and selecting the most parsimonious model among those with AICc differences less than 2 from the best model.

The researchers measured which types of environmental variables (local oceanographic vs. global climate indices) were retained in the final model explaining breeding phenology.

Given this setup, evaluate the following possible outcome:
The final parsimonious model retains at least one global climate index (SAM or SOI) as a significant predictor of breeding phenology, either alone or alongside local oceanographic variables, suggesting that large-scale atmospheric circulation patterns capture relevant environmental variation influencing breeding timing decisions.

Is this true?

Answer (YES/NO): NO